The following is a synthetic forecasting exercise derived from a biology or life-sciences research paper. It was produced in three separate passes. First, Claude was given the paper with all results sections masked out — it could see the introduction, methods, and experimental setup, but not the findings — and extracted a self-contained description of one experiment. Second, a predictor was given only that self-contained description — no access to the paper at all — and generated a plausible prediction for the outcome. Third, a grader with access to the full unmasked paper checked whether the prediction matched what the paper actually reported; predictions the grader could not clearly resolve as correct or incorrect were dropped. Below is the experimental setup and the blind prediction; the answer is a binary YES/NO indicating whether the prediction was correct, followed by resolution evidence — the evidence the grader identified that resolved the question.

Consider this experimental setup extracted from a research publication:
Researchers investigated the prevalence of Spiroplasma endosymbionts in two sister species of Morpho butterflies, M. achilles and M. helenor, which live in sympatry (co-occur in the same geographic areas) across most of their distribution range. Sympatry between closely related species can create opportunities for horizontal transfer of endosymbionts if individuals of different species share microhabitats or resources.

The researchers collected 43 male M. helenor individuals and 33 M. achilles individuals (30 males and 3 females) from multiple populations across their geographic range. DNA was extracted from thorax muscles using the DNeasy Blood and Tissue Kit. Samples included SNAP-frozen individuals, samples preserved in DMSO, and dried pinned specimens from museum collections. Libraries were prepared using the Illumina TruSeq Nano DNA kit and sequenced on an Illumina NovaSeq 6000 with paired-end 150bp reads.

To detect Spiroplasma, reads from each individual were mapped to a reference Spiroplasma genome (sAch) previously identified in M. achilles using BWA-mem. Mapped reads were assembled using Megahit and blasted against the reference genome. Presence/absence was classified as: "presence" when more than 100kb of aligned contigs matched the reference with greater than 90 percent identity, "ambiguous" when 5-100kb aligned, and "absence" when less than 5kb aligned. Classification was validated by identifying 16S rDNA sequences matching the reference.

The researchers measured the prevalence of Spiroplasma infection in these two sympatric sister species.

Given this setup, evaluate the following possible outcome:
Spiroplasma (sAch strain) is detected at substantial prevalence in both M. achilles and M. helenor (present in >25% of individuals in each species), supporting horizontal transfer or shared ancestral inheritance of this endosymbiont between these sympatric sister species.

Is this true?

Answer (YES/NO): NO